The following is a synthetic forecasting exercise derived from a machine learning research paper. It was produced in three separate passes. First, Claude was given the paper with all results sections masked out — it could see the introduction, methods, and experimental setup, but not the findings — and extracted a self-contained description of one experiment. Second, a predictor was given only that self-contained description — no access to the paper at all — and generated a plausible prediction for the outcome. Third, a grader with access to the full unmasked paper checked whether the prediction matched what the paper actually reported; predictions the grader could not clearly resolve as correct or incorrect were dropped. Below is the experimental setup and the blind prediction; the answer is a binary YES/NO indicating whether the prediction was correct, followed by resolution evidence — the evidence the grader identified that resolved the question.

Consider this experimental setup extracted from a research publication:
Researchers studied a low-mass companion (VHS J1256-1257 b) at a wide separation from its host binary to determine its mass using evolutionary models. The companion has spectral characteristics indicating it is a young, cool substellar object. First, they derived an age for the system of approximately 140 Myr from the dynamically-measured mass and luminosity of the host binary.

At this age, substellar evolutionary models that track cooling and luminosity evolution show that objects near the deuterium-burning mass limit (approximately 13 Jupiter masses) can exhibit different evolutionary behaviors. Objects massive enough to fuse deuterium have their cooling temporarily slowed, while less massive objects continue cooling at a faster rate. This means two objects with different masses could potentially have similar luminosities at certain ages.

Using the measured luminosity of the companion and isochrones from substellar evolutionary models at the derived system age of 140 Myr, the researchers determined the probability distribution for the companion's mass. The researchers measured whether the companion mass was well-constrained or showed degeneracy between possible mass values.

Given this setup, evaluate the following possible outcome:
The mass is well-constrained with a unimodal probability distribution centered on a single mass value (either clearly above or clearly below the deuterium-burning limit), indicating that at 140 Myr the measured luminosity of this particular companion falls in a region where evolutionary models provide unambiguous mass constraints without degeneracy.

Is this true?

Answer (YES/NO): NO